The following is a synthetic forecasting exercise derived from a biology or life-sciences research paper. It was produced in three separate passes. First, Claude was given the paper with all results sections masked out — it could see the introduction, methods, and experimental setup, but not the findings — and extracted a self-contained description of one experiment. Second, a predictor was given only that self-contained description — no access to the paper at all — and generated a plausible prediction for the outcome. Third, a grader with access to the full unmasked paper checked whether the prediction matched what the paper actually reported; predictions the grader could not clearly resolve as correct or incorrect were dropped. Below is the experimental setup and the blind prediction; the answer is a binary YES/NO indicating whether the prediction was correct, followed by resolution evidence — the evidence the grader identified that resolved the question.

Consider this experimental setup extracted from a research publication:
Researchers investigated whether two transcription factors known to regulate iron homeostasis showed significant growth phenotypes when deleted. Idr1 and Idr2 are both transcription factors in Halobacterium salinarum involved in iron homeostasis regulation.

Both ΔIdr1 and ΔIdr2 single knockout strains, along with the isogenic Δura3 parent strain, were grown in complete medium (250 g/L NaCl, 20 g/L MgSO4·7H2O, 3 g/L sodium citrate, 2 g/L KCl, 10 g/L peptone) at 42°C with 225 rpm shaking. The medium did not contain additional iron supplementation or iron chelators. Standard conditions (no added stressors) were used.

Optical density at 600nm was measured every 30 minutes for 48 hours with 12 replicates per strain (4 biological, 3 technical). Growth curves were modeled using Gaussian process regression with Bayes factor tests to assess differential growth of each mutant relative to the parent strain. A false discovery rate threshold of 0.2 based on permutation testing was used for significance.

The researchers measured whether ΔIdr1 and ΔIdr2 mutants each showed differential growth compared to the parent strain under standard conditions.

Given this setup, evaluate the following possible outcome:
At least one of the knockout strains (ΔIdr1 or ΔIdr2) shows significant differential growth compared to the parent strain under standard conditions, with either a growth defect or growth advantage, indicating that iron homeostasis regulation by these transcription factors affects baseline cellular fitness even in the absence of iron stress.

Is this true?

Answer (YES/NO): YES